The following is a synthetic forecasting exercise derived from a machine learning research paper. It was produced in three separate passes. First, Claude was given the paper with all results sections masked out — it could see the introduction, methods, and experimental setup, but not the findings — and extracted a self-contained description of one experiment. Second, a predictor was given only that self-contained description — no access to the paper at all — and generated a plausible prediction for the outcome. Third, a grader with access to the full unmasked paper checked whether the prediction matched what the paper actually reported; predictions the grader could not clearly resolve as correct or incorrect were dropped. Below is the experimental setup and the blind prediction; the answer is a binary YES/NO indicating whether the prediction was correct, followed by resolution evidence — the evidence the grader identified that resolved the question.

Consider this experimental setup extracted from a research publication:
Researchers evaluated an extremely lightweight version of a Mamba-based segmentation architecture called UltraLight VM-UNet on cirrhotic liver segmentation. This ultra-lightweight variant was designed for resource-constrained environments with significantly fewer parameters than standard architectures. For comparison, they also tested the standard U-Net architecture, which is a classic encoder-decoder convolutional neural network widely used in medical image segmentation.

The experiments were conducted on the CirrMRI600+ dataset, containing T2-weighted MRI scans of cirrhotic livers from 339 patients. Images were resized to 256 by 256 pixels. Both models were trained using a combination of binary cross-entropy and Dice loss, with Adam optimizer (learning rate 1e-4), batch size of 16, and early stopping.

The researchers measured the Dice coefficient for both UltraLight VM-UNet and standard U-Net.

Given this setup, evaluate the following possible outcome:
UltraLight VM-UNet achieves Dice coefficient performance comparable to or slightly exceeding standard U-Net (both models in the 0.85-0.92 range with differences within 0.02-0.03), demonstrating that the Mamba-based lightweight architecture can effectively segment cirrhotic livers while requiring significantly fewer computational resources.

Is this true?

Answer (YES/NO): NO